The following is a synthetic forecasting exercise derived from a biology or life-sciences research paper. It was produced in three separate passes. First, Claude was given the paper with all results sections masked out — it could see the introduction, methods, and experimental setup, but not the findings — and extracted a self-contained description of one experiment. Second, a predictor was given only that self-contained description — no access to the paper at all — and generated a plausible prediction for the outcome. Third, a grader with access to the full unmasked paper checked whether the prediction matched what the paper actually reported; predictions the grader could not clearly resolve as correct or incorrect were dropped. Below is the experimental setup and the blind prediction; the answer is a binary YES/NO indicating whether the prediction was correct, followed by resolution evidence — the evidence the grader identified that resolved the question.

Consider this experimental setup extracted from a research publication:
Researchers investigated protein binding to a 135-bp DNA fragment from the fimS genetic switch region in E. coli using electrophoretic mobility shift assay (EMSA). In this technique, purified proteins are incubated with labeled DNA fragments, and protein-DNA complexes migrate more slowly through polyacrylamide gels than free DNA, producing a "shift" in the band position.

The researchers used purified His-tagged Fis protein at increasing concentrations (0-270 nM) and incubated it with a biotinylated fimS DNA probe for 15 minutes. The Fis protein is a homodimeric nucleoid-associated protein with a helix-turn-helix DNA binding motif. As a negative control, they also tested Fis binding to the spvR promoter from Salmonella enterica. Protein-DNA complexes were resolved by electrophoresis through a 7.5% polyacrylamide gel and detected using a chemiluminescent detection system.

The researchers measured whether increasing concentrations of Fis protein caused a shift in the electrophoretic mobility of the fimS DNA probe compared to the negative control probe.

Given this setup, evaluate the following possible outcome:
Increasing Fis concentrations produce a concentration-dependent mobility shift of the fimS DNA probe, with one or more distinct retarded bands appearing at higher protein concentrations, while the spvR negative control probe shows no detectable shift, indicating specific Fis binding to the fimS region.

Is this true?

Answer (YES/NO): YES